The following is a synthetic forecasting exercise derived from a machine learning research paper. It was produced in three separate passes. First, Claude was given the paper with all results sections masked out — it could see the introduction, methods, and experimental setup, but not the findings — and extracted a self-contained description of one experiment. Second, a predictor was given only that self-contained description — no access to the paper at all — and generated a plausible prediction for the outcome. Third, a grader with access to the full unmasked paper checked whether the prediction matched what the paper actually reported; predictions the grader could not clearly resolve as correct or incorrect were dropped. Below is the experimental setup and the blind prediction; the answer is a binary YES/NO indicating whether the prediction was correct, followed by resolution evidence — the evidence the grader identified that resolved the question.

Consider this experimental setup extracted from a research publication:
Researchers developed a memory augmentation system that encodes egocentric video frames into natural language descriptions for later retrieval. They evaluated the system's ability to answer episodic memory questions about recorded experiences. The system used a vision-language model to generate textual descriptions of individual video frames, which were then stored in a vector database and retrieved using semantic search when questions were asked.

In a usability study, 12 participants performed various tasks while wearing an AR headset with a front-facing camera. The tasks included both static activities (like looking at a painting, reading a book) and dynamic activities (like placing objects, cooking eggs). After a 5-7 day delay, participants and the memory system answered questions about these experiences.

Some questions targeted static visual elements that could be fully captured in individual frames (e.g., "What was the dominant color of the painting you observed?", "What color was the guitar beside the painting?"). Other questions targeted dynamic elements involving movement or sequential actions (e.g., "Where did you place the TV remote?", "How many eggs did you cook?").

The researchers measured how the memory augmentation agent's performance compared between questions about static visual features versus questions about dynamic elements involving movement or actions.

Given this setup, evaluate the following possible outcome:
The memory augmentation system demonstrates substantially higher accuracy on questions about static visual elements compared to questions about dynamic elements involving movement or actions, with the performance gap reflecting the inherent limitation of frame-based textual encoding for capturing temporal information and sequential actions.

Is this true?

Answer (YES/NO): YES